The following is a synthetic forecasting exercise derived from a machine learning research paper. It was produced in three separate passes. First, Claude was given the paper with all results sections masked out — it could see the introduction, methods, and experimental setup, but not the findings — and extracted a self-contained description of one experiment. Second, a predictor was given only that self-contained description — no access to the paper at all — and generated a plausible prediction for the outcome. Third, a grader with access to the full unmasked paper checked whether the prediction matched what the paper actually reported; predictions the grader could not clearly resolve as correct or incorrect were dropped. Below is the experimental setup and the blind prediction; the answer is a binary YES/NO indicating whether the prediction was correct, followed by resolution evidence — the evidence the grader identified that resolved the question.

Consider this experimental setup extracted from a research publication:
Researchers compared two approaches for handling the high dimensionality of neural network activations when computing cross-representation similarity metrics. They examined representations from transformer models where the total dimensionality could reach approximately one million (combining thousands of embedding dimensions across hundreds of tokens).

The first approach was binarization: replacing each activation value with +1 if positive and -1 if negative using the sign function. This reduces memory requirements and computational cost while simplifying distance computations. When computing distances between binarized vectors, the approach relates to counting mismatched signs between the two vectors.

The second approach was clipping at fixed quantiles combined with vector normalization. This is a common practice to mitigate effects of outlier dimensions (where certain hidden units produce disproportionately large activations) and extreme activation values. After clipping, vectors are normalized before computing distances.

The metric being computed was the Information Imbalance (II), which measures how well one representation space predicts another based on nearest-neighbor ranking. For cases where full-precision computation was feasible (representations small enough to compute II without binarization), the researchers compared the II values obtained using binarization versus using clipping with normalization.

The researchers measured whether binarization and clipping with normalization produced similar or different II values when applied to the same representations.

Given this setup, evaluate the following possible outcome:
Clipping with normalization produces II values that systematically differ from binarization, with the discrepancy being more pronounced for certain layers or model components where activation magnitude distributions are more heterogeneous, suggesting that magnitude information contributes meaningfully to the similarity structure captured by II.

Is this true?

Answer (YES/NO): NO